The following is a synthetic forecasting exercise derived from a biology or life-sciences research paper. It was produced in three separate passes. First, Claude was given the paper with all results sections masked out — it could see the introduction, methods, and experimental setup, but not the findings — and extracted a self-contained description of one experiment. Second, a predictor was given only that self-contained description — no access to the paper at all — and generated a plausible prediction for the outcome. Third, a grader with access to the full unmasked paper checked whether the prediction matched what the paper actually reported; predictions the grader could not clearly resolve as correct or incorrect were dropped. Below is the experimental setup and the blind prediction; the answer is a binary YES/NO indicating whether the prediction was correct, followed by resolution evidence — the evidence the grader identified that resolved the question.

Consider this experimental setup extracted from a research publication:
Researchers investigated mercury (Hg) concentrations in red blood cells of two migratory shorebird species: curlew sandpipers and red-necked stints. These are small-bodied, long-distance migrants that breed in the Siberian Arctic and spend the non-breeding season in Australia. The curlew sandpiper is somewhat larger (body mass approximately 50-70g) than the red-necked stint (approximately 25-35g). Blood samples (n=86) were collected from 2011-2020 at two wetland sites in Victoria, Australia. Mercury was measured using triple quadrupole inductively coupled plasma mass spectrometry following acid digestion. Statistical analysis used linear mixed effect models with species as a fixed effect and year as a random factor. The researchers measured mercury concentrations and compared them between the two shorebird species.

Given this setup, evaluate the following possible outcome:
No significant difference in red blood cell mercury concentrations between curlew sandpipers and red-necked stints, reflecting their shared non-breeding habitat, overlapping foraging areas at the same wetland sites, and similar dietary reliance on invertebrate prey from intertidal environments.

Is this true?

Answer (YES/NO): YES